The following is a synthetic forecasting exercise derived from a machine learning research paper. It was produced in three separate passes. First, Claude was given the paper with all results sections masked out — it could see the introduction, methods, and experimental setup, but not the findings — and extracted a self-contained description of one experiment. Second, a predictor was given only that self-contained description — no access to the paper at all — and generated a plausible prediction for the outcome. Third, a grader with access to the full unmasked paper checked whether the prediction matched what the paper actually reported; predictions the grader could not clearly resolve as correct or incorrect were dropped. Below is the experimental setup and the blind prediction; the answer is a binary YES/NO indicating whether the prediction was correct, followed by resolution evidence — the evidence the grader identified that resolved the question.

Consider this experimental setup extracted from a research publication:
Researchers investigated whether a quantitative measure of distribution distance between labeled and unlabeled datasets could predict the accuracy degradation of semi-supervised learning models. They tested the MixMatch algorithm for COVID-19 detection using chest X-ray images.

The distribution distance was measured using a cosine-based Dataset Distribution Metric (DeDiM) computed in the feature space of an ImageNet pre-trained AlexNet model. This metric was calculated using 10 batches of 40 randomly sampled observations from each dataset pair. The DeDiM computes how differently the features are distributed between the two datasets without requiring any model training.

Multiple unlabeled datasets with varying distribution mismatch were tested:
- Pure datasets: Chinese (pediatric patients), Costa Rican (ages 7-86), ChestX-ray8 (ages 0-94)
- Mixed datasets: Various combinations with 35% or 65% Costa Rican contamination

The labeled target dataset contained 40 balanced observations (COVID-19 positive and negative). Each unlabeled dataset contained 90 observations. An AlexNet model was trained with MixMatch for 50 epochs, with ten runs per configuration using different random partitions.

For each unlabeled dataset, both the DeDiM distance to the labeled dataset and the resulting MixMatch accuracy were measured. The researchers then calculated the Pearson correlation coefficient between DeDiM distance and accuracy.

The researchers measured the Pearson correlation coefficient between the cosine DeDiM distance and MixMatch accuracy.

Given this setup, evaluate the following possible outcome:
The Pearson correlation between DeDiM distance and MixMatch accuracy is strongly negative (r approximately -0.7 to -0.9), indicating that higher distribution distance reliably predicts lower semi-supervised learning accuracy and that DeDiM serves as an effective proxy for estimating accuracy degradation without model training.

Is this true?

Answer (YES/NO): YES